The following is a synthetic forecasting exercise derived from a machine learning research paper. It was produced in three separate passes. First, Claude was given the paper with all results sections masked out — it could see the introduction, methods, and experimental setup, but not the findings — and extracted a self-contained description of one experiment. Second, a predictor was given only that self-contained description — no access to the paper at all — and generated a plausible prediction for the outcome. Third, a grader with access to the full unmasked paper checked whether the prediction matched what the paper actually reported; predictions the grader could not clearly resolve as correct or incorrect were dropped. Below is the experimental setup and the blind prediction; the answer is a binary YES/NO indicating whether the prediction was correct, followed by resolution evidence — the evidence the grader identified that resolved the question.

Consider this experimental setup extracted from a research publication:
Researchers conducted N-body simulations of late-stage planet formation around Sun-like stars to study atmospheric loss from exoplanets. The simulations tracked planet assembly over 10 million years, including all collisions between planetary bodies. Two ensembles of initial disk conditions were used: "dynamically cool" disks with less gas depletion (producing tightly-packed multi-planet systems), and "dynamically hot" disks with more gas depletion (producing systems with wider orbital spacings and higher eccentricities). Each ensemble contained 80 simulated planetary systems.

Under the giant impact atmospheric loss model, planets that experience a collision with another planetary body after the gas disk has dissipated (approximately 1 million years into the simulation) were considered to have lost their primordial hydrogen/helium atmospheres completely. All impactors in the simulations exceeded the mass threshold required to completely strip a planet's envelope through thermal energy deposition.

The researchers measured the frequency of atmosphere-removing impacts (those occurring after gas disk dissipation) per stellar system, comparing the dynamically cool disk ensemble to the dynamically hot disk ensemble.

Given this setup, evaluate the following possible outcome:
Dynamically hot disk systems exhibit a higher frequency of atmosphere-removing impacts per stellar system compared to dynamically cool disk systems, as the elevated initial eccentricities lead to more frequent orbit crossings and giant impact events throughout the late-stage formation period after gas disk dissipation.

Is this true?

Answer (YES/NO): NO